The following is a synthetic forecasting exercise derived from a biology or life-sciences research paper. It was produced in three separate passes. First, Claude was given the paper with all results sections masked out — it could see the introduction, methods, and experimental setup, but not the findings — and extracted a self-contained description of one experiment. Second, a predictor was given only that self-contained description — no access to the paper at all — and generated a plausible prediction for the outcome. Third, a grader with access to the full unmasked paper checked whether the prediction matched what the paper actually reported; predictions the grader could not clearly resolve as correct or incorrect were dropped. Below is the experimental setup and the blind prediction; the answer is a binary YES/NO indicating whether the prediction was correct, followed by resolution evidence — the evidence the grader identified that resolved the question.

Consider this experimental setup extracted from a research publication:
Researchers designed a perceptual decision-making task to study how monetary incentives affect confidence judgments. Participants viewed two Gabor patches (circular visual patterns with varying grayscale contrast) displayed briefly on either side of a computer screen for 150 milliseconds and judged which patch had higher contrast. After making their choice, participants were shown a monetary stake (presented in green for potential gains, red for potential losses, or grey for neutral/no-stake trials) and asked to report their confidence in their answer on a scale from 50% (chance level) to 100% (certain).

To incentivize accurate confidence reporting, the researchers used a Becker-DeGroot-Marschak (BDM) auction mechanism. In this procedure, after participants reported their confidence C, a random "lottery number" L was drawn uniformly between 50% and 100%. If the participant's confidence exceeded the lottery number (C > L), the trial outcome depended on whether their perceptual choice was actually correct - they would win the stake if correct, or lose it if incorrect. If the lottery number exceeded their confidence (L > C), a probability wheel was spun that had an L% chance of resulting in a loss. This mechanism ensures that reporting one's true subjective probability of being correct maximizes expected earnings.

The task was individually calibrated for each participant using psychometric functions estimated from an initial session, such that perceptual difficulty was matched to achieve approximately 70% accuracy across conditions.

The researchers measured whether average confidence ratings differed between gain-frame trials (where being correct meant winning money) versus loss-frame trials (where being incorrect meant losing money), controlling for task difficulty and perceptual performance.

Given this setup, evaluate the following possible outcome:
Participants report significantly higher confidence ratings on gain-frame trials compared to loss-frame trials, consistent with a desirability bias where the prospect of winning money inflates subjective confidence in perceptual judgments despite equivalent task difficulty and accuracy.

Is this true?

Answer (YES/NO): YES